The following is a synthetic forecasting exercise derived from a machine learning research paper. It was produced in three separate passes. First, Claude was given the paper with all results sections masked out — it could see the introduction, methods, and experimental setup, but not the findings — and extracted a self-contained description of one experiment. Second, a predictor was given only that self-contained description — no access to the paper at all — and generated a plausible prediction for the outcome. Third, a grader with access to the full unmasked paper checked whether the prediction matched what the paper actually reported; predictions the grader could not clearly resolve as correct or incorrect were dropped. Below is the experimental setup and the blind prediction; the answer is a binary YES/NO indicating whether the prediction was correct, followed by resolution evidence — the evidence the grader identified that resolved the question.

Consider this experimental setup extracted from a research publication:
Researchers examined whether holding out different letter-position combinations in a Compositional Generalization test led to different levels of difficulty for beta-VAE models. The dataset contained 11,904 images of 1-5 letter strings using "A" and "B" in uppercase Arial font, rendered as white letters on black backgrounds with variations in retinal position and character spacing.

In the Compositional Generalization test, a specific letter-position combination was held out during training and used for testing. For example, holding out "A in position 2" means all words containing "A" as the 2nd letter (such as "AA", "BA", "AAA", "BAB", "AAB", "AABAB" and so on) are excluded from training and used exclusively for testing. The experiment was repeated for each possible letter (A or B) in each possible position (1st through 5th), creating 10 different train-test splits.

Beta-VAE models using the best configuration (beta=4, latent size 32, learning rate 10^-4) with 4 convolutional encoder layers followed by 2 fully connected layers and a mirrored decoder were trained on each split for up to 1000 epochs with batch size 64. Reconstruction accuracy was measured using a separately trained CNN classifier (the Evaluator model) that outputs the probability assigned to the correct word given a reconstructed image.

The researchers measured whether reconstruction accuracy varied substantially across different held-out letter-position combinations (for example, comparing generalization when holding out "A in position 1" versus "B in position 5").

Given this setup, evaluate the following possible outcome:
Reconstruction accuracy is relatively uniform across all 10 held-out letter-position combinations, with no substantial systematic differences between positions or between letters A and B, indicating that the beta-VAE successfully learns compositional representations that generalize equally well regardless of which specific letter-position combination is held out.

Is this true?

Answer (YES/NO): NO